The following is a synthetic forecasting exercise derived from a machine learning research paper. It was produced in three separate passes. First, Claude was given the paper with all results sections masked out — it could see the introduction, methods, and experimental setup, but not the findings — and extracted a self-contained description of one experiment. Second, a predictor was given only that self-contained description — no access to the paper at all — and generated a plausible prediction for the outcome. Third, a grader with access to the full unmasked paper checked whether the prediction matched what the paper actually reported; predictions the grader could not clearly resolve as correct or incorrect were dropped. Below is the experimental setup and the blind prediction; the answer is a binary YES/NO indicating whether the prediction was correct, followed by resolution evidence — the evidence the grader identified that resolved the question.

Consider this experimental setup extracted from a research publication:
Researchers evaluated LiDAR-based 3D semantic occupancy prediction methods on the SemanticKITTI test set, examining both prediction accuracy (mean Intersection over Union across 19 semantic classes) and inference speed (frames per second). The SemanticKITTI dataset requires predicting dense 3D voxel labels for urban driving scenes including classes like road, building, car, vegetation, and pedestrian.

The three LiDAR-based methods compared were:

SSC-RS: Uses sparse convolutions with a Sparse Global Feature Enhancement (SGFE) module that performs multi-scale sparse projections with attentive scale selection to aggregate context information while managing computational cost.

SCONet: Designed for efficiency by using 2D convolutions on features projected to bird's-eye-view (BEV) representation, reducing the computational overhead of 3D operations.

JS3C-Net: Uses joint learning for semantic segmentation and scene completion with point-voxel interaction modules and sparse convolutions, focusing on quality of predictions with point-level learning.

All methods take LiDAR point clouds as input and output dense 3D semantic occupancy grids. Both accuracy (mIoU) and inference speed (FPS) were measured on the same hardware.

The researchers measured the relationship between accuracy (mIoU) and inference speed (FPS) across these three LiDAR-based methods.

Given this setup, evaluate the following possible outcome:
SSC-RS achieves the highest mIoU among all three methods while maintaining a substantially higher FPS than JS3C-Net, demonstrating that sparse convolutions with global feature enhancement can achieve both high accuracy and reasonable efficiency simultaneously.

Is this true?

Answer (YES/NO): YES